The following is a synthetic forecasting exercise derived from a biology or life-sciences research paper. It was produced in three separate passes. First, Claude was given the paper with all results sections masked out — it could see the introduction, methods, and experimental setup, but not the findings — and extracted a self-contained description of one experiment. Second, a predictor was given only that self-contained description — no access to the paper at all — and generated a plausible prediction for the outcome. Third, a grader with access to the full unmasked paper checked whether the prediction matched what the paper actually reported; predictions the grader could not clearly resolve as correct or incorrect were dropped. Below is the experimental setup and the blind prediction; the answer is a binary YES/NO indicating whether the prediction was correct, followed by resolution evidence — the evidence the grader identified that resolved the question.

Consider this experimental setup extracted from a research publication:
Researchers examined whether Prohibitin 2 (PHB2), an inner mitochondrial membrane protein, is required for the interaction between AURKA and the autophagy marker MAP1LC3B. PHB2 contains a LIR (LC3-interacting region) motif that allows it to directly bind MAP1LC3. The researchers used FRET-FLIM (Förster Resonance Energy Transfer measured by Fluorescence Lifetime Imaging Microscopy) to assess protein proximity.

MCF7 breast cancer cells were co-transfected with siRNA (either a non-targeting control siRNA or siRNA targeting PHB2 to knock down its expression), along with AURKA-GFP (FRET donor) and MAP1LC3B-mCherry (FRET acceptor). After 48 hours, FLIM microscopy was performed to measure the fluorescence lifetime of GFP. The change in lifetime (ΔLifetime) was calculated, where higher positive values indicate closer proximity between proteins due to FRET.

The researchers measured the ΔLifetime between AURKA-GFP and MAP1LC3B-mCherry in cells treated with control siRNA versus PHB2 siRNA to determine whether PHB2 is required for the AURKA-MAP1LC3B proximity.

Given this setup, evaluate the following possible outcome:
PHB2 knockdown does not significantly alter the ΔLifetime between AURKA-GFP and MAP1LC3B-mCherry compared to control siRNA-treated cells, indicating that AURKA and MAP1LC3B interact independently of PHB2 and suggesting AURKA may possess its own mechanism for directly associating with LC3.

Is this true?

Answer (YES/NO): NO